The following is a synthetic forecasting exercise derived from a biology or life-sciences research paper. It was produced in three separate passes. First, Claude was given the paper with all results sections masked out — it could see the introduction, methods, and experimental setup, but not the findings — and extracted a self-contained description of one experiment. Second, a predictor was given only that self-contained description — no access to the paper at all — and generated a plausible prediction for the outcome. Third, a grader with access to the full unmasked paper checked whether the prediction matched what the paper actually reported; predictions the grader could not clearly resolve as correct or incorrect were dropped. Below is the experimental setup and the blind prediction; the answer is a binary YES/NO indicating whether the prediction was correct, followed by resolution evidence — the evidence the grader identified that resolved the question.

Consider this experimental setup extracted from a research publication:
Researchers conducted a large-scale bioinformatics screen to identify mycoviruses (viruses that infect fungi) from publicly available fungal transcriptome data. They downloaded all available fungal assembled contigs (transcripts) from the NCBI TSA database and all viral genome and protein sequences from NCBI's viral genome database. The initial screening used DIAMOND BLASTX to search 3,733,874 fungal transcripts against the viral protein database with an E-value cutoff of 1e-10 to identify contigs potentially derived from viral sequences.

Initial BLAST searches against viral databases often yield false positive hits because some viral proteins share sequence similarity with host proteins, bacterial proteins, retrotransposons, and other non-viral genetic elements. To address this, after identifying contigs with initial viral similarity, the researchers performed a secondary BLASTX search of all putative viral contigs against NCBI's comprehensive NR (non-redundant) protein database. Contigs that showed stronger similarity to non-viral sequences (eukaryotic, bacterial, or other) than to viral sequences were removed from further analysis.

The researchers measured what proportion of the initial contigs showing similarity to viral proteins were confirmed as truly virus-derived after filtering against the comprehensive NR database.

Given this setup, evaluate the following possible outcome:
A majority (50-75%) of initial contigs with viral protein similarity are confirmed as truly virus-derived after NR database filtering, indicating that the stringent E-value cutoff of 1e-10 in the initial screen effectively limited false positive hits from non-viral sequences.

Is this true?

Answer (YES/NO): NO